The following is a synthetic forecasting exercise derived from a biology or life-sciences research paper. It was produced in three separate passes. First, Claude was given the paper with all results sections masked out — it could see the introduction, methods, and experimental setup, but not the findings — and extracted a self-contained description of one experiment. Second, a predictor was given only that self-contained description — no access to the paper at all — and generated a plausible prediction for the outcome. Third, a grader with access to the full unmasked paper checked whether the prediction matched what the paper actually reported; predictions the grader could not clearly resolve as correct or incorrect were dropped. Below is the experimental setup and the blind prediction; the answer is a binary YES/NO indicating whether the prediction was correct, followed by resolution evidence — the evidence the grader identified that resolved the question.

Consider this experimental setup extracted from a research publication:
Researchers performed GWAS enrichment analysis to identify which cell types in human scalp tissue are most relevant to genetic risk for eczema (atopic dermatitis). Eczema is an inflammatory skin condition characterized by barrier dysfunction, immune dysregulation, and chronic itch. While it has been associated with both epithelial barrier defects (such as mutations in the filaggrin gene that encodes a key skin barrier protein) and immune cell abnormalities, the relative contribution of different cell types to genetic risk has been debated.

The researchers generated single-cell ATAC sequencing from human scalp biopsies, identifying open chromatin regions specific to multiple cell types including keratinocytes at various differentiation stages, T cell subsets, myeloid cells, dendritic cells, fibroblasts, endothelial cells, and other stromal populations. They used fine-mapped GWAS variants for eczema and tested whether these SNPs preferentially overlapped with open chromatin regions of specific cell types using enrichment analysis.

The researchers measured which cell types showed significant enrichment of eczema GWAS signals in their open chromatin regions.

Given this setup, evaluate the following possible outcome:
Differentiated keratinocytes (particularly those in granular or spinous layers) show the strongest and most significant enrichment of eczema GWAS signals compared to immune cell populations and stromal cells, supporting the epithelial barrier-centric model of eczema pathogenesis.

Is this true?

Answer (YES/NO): NO